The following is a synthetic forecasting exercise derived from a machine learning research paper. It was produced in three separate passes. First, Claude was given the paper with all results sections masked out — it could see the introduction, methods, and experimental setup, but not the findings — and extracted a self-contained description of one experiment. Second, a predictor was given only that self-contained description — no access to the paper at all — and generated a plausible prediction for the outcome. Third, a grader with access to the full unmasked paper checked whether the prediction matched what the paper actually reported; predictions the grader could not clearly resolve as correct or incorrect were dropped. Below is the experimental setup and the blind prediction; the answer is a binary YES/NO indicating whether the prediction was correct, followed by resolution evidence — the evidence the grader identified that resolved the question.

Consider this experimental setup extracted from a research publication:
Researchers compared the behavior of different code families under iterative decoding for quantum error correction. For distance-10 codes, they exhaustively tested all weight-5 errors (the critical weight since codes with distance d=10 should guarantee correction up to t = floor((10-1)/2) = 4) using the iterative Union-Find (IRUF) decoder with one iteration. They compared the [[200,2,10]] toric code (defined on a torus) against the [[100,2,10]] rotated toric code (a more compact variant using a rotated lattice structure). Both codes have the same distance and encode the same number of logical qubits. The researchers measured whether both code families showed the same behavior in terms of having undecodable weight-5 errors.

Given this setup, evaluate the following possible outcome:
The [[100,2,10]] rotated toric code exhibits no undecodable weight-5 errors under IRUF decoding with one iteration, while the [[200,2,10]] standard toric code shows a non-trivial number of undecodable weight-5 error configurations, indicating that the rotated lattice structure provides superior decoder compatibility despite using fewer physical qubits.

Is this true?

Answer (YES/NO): NO